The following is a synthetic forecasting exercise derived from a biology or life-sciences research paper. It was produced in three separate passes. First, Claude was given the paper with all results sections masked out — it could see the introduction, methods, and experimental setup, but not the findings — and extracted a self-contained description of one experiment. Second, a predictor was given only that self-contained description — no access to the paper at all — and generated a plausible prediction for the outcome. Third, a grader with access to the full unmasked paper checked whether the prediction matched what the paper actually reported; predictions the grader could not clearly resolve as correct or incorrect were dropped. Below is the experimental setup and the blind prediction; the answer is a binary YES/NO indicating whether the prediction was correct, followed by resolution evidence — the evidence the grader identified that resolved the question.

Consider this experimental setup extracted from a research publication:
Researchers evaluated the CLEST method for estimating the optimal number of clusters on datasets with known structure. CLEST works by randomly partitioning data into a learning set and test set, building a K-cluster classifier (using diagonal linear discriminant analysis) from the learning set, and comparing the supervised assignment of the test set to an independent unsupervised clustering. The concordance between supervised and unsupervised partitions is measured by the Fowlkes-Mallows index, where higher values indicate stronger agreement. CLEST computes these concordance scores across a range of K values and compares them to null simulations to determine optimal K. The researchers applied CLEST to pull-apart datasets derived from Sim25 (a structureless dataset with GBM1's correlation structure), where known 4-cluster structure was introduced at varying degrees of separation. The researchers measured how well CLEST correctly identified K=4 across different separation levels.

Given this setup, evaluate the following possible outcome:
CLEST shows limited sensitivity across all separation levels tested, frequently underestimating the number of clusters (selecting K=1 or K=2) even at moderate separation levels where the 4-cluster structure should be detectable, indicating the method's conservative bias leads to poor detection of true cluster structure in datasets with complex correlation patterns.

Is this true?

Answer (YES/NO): NO